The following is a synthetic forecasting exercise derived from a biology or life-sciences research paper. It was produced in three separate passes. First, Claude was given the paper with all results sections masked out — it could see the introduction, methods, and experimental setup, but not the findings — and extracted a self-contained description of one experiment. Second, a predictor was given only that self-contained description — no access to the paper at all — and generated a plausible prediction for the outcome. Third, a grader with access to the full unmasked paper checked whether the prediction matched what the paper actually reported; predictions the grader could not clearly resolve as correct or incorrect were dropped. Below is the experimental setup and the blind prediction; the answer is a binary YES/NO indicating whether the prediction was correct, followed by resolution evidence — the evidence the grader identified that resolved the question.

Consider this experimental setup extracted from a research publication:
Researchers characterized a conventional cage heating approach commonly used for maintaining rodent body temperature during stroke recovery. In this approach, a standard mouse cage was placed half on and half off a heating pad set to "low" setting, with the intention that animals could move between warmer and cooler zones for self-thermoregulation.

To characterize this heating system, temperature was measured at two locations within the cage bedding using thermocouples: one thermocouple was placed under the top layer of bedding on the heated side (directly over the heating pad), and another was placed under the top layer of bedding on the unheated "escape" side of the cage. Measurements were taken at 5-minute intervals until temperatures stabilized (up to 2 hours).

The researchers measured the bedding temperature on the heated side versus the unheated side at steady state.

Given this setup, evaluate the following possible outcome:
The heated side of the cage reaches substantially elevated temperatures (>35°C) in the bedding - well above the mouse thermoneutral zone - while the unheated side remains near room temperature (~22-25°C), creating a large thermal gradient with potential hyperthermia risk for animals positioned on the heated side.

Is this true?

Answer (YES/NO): YES